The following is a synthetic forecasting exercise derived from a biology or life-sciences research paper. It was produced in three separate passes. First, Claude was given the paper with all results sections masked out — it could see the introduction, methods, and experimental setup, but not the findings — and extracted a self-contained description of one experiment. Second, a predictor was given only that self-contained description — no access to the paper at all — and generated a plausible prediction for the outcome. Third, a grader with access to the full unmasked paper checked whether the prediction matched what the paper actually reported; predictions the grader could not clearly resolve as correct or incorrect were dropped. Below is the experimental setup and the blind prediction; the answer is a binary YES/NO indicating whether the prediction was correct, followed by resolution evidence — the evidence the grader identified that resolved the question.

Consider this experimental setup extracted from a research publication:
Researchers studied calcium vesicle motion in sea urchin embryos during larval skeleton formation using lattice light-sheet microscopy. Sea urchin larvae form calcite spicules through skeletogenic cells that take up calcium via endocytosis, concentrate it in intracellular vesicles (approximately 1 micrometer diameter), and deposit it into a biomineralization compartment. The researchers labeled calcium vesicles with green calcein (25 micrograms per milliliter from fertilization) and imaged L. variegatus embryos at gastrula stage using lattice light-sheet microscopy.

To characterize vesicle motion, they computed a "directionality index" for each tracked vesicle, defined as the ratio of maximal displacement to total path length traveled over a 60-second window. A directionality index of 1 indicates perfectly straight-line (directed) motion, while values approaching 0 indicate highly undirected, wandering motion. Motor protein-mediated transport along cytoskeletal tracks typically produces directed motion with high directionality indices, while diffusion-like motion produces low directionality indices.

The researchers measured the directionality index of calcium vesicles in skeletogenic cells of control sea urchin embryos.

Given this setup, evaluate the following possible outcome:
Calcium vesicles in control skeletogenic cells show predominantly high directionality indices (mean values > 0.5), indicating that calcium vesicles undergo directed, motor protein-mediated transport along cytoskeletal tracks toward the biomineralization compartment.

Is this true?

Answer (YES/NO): NO